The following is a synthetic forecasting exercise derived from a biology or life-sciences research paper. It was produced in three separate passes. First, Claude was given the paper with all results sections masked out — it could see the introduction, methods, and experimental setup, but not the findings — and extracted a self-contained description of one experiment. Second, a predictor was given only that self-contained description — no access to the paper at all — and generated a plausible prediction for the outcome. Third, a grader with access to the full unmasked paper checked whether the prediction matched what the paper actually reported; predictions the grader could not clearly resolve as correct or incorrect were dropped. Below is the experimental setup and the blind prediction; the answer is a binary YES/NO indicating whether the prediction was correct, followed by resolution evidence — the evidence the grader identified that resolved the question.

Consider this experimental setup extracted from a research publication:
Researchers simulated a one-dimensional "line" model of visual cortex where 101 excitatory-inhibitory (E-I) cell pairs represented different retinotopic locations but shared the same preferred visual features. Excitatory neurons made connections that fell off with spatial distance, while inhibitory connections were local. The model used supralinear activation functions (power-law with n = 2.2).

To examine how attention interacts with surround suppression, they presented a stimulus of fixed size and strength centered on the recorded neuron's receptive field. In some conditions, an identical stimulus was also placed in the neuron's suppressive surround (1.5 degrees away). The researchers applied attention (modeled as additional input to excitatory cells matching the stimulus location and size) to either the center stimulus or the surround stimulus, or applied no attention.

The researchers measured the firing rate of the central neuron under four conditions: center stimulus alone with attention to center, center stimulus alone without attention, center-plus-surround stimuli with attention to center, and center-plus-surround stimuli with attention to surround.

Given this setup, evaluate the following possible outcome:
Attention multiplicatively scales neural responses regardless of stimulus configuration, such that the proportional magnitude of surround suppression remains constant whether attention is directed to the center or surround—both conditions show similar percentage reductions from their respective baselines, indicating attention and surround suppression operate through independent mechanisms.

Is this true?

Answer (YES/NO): NO